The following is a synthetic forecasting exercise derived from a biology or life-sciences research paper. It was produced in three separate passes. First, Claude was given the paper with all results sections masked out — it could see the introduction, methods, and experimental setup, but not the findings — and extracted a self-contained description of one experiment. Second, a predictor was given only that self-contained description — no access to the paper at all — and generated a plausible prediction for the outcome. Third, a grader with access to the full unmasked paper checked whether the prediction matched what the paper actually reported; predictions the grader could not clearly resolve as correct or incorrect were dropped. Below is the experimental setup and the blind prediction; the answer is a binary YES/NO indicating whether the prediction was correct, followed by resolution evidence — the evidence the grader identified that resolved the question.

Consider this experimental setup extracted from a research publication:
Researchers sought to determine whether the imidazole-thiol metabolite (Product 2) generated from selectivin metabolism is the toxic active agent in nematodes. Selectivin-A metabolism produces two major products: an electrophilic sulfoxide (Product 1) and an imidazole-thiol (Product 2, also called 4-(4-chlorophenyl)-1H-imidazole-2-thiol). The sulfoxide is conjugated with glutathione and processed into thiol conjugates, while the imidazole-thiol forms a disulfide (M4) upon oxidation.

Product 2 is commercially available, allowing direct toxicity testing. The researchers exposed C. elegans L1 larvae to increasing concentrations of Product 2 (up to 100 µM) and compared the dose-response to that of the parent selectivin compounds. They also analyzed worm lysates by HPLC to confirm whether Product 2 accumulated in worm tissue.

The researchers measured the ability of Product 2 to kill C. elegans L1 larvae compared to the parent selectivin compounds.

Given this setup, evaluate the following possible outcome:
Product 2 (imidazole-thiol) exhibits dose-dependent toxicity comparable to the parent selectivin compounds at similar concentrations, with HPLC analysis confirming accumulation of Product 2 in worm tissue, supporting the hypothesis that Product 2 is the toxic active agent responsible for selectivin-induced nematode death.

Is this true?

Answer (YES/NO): NO